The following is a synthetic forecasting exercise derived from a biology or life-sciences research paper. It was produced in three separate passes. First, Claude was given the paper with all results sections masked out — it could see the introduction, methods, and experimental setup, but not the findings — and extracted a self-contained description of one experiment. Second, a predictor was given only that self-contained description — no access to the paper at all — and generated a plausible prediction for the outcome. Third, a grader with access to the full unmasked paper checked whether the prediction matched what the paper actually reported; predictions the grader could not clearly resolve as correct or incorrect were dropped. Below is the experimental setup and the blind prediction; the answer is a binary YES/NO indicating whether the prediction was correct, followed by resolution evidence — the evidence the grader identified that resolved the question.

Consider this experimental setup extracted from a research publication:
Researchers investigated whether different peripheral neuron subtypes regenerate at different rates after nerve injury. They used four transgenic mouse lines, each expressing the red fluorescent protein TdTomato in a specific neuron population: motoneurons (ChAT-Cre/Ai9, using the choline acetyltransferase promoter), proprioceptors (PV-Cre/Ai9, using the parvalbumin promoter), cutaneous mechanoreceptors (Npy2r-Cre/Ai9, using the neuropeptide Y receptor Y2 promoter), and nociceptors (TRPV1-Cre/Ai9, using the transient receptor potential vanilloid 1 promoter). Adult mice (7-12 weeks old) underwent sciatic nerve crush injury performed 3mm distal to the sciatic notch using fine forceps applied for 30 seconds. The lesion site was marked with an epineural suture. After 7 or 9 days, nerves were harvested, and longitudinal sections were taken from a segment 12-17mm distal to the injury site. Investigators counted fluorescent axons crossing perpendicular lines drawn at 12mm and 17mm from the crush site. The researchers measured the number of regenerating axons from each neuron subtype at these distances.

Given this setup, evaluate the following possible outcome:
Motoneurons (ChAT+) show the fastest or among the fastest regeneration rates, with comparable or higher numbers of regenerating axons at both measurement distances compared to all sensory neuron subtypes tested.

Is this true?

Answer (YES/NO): NO